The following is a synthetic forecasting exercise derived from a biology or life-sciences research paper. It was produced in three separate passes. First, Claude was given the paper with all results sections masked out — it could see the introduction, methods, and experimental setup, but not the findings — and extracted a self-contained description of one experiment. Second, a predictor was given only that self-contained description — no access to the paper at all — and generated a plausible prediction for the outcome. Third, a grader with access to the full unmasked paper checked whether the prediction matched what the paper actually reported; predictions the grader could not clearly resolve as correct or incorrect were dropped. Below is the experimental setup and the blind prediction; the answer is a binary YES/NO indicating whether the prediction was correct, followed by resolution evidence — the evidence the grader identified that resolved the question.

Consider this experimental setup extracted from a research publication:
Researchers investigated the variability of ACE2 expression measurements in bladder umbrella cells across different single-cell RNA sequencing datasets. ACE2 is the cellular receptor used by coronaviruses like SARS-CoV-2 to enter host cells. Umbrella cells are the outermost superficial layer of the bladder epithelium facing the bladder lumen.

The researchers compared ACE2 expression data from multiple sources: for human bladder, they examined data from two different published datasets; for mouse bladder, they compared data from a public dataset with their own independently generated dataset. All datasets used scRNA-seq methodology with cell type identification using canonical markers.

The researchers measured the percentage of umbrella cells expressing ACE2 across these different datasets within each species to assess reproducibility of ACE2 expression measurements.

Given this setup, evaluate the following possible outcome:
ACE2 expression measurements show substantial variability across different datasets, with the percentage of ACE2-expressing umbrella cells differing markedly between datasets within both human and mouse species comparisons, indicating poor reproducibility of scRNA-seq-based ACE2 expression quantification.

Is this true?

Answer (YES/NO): YES